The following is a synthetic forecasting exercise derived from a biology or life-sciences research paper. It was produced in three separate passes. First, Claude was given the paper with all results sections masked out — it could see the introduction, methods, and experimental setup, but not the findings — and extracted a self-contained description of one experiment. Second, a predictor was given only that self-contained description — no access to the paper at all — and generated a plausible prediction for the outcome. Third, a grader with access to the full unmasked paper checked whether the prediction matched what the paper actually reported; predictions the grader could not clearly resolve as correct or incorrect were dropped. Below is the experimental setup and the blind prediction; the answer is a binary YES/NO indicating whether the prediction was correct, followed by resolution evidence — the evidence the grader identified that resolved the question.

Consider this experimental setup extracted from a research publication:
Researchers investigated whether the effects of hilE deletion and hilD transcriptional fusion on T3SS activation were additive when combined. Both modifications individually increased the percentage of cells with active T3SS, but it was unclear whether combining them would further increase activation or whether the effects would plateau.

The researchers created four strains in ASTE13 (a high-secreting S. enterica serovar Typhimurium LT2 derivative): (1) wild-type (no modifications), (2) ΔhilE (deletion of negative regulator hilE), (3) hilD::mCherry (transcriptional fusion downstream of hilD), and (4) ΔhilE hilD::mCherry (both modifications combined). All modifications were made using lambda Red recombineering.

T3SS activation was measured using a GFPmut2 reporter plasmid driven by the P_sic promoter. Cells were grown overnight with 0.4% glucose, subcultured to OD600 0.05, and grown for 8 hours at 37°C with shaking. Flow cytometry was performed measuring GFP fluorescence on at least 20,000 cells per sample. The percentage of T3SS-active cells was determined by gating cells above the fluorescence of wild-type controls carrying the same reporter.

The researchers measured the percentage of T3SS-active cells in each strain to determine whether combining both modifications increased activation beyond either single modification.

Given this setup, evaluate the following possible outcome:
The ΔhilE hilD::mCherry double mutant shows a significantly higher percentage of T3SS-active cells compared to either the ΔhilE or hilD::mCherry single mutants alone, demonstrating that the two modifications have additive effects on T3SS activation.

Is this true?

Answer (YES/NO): YES